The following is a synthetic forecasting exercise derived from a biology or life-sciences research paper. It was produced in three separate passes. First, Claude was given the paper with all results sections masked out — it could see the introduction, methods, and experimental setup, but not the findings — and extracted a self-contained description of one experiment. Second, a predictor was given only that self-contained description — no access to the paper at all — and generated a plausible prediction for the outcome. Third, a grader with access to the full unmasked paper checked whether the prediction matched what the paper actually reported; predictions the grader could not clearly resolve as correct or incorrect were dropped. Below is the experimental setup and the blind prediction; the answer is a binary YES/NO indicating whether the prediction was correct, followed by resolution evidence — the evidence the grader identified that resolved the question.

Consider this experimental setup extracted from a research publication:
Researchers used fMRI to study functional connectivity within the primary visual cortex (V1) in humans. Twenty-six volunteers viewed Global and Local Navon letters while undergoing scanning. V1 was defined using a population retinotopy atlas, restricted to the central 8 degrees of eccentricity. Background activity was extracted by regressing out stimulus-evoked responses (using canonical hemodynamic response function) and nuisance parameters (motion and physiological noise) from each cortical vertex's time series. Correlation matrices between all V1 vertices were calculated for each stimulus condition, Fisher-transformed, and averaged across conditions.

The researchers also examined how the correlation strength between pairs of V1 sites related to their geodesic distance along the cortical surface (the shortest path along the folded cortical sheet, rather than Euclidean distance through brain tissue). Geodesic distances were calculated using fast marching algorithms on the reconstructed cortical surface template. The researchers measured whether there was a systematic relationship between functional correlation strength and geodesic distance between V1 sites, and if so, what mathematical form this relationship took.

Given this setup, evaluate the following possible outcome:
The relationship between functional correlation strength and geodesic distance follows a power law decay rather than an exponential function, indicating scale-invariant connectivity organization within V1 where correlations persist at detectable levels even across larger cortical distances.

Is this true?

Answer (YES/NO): YES